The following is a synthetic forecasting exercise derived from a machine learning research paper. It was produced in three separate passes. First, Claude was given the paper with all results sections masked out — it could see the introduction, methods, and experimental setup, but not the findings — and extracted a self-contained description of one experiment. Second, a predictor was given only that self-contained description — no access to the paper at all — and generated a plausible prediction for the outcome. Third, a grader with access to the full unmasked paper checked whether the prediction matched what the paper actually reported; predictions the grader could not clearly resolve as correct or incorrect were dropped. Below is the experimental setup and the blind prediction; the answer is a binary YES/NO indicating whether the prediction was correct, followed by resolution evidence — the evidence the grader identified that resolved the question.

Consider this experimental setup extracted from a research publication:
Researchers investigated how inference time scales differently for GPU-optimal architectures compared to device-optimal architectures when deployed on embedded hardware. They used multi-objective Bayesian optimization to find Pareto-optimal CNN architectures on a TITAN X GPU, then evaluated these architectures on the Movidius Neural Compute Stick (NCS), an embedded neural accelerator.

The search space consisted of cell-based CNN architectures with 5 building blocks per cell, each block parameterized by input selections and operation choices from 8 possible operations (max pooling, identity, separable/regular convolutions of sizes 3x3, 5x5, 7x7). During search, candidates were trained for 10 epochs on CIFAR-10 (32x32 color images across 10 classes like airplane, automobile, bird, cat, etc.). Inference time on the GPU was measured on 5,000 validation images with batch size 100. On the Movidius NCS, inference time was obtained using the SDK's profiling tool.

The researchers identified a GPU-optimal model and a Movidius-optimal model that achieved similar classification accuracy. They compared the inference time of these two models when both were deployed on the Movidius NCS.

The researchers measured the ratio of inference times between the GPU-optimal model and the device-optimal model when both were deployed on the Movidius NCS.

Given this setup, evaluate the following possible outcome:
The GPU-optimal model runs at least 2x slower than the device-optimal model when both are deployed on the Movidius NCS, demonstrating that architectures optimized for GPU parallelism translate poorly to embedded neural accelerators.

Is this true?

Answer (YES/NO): YES